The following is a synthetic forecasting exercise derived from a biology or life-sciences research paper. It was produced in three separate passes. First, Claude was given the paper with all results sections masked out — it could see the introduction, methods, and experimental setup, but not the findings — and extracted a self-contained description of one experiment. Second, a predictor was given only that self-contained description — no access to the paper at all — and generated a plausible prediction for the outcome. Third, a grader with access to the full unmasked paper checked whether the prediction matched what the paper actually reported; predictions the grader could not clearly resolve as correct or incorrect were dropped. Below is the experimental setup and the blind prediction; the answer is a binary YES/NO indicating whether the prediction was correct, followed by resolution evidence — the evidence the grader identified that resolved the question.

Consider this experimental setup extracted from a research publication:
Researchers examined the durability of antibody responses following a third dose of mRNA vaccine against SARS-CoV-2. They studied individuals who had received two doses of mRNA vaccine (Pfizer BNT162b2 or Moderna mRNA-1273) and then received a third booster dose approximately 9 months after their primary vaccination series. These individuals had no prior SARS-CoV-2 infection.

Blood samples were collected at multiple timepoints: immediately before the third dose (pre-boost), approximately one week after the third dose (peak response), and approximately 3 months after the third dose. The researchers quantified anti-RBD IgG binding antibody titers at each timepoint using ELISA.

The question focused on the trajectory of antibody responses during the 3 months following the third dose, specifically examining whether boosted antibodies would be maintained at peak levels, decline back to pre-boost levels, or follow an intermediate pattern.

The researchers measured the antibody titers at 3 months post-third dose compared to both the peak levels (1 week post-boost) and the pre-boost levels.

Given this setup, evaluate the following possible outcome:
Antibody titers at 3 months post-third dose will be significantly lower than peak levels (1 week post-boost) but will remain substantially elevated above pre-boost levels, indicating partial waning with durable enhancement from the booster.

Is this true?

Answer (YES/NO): YES